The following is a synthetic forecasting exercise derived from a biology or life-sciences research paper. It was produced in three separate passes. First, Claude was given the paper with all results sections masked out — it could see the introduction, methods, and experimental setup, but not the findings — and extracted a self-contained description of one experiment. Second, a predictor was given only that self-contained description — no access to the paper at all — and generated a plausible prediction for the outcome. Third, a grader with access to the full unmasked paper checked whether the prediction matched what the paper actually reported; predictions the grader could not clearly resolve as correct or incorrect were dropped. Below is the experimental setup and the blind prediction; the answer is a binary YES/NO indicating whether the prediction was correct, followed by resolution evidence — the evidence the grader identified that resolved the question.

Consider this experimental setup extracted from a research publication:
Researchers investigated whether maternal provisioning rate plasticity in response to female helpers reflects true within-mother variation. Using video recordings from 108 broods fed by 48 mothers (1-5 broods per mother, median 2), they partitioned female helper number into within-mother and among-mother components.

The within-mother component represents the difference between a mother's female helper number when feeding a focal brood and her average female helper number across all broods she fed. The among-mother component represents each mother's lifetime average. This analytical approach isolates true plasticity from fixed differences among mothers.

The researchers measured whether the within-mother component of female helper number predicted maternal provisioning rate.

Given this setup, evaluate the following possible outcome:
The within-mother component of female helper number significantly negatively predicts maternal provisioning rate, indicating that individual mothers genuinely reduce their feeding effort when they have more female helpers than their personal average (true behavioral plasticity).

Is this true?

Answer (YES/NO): YES